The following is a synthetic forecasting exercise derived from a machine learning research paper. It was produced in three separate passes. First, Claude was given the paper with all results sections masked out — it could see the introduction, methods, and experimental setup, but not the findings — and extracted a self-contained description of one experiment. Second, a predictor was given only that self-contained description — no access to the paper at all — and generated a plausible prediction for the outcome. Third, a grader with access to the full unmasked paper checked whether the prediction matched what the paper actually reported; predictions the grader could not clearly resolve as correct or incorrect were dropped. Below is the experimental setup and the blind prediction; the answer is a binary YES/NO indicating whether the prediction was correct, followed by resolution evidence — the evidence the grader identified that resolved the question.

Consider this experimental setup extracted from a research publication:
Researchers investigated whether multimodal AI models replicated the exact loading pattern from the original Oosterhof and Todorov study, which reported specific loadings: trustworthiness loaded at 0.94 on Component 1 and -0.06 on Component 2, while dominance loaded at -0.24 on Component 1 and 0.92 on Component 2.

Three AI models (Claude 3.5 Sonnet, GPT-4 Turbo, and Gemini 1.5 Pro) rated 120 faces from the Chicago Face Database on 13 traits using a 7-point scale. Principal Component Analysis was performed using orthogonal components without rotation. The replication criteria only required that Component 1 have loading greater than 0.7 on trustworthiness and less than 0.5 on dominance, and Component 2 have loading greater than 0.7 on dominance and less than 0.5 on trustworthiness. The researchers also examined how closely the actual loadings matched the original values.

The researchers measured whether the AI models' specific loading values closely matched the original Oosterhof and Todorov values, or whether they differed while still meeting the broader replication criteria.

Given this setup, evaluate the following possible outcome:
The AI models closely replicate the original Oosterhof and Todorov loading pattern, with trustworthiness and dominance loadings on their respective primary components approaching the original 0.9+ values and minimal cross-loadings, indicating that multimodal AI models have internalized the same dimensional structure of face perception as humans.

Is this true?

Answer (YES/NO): NO